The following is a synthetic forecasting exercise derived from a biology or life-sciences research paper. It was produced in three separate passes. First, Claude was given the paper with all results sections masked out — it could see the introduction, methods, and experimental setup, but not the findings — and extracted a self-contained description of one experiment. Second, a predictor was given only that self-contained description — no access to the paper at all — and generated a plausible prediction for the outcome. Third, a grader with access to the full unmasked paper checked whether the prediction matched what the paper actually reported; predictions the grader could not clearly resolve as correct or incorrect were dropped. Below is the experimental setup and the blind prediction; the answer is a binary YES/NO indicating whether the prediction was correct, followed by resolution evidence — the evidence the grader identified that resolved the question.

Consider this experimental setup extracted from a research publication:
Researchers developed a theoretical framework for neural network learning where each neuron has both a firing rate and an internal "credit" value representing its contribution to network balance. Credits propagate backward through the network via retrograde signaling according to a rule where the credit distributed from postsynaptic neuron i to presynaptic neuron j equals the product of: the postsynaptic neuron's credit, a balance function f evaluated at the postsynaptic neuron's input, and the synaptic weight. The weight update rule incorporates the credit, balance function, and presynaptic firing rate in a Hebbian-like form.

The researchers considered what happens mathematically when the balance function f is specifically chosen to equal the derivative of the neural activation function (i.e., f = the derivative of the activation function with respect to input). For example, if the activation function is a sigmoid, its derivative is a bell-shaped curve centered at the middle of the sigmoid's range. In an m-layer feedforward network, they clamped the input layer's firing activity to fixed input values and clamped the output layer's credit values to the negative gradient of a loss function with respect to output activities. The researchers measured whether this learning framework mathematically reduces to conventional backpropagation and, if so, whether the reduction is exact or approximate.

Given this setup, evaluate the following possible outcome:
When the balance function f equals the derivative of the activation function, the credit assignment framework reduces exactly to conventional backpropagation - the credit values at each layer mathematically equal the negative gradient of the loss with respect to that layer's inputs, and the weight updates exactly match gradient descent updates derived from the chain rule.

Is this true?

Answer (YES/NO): YES